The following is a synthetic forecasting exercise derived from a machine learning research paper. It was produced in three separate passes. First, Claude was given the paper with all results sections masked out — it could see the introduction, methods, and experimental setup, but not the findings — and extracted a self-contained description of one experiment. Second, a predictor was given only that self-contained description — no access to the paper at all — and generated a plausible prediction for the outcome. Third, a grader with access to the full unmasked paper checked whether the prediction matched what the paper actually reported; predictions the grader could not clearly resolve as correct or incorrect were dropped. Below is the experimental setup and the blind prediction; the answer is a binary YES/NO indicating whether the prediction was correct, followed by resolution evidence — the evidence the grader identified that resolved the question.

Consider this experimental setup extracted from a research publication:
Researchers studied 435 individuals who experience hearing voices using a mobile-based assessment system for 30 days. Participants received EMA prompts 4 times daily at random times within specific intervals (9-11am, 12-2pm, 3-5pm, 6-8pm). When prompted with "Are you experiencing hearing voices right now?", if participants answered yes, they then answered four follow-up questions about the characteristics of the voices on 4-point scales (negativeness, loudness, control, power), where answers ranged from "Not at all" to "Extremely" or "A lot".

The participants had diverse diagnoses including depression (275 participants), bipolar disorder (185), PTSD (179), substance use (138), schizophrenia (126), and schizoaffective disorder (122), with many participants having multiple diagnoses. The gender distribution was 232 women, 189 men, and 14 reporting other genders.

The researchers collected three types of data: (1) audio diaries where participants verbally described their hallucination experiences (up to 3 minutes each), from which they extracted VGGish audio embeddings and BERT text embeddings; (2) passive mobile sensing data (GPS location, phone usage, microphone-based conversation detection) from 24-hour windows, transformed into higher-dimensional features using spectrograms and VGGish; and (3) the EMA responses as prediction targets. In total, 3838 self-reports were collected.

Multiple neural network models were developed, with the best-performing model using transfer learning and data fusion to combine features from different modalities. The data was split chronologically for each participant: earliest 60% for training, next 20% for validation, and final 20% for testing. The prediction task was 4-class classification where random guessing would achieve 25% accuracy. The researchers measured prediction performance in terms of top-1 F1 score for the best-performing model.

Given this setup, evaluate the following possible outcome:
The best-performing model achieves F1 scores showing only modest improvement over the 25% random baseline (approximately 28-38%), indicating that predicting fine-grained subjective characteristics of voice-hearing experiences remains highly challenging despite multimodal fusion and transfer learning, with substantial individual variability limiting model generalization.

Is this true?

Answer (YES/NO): NO